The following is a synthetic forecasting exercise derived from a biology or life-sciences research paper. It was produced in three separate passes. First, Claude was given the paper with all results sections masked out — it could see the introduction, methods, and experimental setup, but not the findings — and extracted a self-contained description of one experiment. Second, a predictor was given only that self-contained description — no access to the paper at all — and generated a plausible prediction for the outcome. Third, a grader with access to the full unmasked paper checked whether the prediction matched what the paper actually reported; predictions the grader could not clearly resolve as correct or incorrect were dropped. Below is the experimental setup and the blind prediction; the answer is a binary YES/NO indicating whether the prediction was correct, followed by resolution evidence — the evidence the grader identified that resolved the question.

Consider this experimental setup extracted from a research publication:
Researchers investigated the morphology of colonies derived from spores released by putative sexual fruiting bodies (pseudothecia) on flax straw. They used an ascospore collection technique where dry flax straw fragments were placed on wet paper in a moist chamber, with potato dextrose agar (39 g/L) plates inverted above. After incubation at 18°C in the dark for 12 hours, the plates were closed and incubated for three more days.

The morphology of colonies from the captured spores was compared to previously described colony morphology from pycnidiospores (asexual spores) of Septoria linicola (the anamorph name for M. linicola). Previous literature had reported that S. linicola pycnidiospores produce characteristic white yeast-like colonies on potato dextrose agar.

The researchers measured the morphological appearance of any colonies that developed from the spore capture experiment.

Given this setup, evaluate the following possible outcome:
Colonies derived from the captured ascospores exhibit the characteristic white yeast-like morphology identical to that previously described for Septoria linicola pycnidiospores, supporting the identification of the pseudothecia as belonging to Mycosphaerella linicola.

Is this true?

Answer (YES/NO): YES